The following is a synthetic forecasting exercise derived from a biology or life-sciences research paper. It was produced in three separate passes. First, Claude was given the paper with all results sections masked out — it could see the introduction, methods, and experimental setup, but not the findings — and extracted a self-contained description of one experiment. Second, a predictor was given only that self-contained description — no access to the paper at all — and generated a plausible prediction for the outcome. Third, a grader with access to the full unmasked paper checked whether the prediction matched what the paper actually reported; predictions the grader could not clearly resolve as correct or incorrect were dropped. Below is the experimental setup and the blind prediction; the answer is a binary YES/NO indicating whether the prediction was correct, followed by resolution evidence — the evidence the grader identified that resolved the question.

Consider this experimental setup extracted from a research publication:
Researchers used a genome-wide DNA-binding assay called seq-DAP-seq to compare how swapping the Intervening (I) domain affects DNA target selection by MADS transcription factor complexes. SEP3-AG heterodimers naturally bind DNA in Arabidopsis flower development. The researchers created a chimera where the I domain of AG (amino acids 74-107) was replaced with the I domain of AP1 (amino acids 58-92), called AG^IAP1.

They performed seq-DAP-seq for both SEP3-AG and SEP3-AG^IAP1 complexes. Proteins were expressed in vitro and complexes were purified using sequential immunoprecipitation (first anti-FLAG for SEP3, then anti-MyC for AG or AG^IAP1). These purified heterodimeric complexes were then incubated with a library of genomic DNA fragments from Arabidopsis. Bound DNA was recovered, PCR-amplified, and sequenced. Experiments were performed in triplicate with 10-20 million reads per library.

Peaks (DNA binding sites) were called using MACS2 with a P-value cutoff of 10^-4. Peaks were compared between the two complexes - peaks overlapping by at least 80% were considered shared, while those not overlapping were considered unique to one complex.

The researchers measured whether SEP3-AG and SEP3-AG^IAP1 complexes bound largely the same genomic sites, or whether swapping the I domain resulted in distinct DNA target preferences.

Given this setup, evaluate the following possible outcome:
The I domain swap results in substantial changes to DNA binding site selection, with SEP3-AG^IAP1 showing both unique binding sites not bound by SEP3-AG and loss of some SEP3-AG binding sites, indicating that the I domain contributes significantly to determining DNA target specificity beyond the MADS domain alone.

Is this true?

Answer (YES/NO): YES